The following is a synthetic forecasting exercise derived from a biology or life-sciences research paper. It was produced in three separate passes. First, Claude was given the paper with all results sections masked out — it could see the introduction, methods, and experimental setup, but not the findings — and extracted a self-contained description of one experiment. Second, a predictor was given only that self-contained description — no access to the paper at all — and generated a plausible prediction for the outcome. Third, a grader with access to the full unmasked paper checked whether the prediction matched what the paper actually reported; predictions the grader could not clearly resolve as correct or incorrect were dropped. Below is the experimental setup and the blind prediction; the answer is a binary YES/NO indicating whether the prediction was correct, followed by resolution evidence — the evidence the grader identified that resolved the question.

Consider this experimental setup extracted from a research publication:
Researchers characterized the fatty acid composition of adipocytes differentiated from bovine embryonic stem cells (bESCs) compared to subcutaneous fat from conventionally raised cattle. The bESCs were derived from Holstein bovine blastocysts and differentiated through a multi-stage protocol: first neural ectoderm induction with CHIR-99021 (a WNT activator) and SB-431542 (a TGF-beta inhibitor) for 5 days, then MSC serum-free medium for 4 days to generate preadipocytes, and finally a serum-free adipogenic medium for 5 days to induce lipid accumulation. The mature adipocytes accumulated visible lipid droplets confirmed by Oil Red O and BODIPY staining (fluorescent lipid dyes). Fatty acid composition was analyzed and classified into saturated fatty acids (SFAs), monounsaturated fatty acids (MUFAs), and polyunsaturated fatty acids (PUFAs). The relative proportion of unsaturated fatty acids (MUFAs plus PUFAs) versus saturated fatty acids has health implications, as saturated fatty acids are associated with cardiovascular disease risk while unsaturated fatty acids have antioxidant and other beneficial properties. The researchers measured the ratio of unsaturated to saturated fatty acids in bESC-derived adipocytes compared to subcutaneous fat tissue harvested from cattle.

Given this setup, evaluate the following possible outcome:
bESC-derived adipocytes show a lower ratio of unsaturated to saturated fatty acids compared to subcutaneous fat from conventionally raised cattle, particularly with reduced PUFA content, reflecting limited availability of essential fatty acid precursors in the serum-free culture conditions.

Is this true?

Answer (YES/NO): NO